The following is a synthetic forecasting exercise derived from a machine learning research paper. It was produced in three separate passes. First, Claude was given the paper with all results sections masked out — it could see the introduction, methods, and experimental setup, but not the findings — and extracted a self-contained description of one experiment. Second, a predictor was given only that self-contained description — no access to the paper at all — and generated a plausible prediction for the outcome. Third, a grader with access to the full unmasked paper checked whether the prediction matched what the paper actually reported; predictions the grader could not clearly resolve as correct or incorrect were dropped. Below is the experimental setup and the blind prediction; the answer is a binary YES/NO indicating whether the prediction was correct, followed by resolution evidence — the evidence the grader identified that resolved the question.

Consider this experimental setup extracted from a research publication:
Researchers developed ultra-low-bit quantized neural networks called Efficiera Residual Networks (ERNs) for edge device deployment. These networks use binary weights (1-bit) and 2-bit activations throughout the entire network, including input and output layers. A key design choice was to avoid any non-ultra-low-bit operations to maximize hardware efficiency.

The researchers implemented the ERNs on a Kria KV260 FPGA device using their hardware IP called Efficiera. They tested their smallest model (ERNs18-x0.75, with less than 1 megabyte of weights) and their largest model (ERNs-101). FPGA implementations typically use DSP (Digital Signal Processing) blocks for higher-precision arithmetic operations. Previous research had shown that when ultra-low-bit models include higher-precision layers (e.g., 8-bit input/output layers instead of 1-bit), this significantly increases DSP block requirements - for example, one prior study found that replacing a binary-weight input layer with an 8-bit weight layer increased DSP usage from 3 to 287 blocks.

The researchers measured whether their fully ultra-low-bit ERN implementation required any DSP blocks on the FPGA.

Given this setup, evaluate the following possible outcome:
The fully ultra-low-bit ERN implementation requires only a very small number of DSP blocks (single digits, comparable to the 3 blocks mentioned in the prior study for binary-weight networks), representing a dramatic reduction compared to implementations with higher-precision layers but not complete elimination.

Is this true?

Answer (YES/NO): NO